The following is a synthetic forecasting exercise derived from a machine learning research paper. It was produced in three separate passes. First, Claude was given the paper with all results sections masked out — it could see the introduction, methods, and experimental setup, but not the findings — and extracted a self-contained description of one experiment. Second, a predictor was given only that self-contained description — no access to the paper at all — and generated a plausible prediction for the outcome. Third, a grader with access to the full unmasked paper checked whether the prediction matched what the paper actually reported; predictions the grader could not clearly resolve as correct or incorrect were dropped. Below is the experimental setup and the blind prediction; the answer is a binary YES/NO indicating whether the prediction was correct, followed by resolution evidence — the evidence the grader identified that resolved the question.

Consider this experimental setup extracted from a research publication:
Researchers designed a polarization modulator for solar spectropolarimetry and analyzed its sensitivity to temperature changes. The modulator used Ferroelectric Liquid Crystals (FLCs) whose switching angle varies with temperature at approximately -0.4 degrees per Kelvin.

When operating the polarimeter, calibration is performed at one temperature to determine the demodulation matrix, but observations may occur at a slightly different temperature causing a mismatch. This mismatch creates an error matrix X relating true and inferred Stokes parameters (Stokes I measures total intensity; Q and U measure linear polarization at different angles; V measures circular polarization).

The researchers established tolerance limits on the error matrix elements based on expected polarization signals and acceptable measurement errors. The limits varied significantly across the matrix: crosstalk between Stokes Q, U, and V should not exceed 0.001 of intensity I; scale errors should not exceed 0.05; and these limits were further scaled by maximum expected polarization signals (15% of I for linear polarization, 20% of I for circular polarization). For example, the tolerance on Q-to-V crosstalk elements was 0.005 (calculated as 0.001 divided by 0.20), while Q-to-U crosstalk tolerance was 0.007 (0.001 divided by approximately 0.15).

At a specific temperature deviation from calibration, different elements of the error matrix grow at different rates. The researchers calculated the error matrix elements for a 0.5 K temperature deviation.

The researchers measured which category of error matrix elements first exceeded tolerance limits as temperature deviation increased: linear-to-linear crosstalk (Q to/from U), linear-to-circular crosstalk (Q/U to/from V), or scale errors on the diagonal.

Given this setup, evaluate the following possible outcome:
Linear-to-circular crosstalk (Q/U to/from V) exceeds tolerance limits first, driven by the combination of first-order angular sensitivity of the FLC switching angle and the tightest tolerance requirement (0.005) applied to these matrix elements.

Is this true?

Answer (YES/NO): NO